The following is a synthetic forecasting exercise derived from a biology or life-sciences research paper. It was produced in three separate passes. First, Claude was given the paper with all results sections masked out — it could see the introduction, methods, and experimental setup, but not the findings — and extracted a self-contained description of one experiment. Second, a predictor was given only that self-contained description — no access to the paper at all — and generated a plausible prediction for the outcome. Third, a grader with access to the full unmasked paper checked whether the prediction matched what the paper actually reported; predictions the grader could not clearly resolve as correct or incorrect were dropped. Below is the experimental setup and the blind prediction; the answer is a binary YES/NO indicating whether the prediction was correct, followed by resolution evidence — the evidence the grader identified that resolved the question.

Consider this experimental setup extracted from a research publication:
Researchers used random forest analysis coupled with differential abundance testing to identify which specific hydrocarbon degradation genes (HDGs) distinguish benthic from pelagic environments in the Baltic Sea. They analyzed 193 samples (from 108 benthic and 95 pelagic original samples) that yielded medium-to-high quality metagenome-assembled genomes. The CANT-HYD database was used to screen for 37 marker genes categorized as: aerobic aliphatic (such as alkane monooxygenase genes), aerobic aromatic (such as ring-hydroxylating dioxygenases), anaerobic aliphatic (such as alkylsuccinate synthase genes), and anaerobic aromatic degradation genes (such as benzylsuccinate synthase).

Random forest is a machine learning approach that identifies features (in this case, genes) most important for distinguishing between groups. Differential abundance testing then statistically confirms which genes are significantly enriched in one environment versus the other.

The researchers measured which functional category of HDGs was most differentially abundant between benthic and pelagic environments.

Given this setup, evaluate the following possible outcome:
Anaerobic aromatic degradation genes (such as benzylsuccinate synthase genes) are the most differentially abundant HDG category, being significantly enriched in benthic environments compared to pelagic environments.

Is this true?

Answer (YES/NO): YES